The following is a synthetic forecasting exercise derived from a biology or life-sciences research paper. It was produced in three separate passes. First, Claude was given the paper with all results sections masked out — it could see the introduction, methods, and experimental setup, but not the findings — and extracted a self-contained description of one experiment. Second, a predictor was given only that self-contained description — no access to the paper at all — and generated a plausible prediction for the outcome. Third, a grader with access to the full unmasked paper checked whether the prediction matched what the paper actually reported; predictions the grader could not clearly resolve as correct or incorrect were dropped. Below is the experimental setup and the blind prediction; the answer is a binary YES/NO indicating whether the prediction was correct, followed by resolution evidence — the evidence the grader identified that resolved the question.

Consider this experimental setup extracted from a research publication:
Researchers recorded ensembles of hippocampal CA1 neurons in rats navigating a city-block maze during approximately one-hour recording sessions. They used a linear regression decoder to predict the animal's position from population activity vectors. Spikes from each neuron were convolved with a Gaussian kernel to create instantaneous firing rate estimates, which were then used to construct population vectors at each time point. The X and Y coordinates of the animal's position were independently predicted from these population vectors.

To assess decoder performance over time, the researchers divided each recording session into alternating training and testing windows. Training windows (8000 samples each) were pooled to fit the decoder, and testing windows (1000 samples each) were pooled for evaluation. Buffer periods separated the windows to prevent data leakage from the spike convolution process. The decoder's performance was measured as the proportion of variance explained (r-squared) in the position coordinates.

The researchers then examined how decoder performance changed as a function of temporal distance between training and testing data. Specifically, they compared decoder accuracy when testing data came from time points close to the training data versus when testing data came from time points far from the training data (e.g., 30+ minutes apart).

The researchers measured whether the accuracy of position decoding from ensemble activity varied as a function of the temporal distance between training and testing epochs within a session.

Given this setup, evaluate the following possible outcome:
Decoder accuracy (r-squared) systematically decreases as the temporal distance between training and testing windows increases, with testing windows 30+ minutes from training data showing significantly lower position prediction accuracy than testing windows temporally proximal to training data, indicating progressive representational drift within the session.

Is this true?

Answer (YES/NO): YES